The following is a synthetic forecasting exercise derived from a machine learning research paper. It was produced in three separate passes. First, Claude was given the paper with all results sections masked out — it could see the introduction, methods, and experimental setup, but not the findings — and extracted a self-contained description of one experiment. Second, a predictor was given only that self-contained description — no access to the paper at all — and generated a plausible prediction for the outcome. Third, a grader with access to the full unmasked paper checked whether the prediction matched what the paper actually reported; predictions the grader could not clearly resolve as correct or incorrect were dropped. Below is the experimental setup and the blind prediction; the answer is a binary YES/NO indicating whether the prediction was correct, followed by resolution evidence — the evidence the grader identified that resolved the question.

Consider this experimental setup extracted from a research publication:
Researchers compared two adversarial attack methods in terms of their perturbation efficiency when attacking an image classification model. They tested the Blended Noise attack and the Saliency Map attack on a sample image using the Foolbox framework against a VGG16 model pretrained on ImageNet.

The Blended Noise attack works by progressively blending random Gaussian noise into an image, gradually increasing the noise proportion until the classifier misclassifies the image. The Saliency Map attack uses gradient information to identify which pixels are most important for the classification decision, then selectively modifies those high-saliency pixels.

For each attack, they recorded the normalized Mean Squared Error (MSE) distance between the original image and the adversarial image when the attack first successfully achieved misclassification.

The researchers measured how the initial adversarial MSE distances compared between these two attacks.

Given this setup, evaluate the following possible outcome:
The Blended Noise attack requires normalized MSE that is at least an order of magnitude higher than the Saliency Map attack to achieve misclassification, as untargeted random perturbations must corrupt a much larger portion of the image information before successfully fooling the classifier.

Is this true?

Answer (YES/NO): YES